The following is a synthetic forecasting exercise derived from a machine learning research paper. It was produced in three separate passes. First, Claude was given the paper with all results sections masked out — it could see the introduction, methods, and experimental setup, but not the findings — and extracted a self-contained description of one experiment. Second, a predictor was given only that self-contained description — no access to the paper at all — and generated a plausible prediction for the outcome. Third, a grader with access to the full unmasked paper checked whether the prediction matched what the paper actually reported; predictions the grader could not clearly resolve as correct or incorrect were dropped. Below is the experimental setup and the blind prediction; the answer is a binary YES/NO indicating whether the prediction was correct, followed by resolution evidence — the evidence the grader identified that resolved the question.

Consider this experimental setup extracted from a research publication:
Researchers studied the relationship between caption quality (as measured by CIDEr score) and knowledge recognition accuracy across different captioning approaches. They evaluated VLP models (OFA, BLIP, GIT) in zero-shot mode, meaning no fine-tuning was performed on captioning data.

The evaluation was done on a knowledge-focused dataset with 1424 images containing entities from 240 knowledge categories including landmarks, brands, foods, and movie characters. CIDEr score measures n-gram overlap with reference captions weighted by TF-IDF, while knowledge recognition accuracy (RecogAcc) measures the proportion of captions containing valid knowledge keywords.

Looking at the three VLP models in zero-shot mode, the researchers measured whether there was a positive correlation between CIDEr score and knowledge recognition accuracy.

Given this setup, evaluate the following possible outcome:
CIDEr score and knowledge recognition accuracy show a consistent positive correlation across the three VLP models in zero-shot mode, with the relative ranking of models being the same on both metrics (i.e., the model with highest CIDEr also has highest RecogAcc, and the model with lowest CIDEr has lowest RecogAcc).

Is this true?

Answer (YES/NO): NO